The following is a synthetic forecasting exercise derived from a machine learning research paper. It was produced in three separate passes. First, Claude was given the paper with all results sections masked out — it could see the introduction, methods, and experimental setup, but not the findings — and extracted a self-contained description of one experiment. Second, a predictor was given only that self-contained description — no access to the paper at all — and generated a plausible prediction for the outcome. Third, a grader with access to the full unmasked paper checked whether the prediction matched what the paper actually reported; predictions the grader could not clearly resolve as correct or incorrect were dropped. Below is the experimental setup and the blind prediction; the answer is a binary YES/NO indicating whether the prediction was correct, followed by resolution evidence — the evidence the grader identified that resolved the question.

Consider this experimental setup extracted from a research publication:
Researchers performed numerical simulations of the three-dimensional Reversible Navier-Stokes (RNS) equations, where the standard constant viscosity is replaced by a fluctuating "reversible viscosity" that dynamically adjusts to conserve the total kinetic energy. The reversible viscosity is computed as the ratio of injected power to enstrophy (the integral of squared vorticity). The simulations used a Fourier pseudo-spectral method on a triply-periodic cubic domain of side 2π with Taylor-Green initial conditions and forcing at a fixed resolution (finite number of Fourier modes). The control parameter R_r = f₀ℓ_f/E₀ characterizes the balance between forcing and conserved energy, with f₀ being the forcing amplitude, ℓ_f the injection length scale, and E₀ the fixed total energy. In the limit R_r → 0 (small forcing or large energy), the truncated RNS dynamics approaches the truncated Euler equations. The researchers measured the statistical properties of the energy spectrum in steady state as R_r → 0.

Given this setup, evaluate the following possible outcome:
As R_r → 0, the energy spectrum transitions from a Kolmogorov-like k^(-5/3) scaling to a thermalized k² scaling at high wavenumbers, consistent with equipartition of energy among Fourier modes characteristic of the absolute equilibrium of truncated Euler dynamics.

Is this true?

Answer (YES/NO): YES